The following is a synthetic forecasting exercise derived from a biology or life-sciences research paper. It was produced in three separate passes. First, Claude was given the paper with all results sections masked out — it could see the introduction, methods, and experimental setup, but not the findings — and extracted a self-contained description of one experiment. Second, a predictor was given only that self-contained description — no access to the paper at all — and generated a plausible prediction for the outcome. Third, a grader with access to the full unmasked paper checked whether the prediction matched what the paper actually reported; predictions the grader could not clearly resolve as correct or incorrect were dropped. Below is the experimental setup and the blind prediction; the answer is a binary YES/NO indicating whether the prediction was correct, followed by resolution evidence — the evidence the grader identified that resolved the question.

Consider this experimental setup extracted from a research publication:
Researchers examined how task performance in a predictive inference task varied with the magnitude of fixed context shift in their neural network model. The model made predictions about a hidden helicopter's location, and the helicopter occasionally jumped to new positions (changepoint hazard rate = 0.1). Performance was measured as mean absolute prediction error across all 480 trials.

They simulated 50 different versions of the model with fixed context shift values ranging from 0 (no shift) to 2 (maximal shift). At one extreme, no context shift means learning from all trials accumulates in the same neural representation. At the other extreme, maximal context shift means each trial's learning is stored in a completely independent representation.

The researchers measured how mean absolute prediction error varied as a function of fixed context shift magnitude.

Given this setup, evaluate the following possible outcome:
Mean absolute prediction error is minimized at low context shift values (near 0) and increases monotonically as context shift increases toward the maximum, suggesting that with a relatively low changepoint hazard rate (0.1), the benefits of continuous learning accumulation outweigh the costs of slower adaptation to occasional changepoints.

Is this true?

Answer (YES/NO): NO